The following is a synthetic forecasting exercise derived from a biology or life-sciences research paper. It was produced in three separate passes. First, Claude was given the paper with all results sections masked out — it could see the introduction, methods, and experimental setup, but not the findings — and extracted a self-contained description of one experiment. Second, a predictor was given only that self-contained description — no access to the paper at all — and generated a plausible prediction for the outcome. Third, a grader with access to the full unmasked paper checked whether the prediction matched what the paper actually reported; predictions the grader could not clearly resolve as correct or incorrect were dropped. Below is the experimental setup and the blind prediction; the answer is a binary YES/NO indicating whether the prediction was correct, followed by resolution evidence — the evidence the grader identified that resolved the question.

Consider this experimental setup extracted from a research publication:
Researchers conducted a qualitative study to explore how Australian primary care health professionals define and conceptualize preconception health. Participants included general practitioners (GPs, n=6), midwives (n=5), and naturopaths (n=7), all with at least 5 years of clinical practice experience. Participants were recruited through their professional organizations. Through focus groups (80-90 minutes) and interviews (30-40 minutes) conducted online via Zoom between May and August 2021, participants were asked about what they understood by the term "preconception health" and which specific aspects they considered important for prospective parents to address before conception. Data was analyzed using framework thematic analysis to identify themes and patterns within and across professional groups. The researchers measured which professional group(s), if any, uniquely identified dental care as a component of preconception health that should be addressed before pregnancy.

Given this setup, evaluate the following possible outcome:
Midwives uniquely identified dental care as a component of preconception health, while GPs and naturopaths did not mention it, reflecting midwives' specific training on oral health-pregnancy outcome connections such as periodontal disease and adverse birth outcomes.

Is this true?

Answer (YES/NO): NO